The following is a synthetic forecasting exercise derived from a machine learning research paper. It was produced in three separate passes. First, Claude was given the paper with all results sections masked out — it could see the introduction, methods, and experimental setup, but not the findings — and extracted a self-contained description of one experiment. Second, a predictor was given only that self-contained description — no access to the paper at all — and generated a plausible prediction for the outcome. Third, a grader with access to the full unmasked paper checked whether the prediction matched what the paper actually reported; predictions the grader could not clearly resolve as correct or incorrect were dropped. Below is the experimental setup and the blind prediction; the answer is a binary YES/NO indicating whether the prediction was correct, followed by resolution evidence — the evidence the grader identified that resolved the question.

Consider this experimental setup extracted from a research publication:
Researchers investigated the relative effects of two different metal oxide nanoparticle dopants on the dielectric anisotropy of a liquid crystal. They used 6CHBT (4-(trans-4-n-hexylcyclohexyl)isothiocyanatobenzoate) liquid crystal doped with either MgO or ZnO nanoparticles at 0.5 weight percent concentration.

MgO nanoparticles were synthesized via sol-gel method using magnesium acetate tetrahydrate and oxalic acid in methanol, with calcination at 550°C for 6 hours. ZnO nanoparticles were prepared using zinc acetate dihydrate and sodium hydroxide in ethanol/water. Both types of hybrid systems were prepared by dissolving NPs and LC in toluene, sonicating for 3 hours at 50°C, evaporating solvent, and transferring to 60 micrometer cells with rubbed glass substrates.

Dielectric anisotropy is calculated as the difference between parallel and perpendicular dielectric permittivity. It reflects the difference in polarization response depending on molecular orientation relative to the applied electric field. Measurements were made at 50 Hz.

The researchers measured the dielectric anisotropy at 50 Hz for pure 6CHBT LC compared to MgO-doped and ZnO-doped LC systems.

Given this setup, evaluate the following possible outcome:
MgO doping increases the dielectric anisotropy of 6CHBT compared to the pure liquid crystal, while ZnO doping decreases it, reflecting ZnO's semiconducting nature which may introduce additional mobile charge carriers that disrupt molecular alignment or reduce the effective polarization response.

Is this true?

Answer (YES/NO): NO